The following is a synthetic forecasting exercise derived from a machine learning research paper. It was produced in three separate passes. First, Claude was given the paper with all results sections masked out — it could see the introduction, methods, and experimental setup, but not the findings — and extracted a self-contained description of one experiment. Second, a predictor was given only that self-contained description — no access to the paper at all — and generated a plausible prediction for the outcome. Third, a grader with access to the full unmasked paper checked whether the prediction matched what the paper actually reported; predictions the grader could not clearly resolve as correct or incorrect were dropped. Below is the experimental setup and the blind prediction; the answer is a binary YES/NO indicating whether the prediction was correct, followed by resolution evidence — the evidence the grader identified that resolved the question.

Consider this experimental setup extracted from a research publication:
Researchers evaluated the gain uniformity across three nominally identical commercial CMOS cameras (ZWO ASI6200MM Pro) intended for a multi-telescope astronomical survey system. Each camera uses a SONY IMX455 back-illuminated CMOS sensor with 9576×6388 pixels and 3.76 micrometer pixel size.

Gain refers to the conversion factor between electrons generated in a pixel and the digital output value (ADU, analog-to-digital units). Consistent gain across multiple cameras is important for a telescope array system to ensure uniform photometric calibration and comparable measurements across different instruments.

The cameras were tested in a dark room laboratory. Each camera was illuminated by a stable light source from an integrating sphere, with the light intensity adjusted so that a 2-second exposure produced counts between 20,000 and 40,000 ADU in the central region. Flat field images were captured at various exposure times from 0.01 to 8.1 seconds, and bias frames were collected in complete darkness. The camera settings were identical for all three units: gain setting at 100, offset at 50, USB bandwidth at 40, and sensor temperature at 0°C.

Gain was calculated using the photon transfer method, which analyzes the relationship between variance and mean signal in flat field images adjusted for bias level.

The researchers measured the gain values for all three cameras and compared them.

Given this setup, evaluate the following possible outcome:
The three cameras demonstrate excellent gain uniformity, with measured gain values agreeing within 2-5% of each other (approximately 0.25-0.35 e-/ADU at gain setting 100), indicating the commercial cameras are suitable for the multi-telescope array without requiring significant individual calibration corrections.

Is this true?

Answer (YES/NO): NO